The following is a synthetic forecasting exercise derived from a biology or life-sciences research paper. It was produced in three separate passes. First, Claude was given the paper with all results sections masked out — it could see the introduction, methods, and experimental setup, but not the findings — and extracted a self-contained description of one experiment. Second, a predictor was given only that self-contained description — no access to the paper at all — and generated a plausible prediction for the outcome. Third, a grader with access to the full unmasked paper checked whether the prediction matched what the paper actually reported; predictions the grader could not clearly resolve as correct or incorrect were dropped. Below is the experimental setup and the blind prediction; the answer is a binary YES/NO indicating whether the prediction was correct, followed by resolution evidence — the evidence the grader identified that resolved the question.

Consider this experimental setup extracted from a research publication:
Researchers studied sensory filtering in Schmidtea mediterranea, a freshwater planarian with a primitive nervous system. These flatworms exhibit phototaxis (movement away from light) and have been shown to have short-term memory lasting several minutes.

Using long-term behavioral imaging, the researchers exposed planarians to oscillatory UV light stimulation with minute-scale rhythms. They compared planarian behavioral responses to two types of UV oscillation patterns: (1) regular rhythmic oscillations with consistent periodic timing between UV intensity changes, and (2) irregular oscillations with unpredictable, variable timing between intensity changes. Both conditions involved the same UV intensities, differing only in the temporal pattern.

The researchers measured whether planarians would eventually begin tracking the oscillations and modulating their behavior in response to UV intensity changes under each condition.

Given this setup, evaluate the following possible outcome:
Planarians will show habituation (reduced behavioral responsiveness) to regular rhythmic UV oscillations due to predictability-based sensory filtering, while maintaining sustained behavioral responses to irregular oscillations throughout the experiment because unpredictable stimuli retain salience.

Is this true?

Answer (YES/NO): NO